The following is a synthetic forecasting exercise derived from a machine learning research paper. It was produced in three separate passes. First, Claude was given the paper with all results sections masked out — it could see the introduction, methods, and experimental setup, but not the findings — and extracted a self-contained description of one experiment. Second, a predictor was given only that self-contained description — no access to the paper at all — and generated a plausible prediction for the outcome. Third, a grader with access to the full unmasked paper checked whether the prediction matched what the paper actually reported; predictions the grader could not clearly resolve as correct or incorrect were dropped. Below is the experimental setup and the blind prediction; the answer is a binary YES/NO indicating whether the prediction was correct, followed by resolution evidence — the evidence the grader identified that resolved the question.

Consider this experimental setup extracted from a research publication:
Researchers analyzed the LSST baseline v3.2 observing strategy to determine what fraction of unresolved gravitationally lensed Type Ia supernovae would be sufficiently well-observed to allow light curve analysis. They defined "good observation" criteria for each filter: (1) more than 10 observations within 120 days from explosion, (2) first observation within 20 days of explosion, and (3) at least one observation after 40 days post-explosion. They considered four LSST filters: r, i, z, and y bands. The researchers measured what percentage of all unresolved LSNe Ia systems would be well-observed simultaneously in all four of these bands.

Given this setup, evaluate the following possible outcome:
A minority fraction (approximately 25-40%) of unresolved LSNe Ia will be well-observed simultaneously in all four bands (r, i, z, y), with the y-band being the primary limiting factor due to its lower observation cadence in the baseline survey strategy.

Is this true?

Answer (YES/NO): NO